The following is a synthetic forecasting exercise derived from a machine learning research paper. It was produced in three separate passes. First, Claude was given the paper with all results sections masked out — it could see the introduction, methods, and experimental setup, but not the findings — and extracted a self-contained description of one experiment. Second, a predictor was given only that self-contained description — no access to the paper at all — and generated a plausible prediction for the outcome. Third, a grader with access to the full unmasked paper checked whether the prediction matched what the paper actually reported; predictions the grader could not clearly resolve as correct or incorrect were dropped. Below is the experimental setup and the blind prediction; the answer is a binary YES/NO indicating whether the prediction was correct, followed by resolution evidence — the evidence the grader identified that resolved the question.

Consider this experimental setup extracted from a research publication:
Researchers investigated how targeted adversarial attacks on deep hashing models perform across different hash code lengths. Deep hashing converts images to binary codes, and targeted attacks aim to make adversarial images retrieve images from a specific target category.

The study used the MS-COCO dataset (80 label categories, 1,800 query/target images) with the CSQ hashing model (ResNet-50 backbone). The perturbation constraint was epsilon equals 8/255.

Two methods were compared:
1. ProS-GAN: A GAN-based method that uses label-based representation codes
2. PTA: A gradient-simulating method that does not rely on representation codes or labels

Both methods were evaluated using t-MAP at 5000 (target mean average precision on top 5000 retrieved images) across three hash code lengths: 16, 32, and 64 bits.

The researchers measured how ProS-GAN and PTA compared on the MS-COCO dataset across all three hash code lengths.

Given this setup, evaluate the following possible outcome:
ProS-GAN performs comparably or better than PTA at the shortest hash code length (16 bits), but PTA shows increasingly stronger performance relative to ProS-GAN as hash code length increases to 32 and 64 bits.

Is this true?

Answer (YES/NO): NO